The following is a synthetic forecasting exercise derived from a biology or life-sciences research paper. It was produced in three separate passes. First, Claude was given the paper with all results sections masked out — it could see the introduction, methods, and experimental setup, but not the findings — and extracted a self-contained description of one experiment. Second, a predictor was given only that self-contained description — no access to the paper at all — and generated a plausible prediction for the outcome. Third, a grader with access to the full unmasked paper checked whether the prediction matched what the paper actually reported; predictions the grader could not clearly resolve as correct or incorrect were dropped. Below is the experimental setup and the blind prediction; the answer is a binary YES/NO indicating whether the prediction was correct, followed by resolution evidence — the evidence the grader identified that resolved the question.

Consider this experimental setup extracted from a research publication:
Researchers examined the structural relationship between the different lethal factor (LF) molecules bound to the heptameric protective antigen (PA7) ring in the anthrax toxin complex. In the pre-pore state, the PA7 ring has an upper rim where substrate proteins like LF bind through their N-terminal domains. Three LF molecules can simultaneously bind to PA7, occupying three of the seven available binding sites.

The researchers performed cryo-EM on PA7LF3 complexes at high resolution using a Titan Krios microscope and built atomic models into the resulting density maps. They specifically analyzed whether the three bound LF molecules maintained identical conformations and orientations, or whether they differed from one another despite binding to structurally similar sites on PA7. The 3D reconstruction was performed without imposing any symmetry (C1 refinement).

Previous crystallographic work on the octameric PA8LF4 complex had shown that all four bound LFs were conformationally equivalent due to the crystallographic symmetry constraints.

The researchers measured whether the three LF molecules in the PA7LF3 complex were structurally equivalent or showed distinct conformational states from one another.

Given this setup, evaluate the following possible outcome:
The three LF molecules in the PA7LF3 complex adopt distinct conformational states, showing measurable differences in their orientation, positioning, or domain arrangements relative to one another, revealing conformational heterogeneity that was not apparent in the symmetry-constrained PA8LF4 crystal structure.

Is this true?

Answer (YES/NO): YES